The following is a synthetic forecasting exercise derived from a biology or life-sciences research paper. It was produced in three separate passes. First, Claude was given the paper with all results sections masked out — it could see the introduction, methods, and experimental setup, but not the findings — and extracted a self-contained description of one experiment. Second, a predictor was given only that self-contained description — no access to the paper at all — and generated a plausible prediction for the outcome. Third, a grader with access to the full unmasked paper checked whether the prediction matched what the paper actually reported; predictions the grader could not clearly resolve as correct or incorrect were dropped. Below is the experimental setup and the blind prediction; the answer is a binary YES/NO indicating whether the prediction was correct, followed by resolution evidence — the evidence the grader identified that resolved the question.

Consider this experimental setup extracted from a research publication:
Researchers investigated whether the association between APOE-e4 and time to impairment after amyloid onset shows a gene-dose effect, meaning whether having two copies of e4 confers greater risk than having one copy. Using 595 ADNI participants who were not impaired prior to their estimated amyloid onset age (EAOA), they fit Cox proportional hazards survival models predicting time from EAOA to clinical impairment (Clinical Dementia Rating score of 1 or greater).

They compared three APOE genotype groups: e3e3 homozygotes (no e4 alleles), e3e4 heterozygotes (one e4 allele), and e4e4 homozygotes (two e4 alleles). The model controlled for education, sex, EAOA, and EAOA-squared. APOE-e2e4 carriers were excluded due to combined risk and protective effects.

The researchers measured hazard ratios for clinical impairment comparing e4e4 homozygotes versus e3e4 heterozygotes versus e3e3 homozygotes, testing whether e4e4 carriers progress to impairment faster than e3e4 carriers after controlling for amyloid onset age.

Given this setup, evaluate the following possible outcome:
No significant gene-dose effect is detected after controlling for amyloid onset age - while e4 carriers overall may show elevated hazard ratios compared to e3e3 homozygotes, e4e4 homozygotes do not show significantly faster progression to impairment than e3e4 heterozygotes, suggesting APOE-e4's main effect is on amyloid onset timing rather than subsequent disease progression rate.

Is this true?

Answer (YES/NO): YES